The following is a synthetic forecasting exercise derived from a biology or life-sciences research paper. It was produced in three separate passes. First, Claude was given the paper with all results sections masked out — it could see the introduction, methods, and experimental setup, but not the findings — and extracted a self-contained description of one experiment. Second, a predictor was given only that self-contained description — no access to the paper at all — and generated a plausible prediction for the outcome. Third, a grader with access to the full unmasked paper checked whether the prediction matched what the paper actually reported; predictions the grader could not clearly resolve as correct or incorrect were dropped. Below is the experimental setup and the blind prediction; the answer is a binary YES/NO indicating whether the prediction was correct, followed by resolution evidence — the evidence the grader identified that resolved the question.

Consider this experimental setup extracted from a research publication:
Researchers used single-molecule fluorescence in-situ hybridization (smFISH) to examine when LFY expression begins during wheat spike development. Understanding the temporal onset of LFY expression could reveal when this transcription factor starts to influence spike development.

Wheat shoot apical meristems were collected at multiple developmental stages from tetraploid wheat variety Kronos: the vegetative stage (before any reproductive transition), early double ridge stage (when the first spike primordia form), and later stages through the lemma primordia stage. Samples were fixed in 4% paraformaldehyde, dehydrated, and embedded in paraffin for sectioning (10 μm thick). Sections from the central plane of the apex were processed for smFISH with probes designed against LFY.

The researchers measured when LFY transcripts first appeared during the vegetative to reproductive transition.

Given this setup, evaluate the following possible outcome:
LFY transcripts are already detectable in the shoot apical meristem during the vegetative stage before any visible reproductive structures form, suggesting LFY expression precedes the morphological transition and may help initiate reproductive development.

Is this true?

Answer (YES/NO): NO